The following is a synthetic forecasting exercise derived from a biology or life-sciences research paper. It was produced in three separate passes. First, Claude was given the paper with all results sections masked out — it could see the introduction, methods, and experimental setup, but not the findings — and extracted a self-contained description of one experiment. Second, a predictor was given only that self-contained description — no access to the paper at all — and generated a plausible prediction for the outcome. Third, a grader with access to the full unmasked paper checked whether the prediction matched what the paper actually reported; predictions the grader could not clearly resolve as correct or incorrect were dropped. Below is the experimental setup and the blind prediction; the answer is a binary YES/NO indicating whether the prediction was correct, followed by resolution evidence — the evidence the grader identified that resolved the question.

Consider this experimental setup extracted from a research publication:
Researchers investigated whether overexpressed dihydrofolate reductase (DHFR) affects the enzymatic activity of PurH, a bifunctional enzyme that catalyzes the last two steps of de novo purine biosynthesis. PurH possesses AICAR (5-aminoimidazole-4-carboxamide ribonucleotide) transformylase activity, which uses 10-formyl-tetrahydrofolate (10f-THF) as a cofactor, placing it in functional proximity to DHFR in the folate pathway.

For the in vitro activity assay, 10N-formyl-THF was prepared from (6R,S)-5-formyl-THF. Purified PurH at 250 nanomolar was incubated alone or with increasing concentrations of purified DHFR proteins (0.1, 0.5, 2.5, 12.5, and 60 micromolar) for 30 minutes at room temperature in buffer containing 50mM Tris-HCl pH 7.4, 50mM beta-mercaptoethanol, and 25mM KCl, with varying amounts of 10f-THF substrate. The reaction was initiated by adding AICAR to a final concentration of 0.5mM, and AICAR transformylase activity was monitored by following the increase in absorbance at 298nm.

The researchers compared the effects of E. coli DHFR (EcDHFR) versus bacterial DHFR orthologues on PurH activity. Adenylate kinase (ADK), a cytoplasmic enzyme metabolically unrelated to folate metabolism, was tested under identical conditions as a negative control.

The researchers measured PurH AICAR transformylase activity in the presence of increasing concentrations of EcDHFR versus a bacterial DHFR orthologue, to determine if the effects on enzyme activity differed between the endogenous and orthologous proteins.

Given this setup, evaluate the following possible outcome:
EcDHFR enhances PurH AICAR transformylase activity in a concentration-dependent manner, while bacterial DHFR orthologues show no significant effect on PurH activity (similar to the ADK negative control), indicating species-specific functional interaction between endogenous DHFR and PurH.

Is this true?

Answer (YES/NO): NO